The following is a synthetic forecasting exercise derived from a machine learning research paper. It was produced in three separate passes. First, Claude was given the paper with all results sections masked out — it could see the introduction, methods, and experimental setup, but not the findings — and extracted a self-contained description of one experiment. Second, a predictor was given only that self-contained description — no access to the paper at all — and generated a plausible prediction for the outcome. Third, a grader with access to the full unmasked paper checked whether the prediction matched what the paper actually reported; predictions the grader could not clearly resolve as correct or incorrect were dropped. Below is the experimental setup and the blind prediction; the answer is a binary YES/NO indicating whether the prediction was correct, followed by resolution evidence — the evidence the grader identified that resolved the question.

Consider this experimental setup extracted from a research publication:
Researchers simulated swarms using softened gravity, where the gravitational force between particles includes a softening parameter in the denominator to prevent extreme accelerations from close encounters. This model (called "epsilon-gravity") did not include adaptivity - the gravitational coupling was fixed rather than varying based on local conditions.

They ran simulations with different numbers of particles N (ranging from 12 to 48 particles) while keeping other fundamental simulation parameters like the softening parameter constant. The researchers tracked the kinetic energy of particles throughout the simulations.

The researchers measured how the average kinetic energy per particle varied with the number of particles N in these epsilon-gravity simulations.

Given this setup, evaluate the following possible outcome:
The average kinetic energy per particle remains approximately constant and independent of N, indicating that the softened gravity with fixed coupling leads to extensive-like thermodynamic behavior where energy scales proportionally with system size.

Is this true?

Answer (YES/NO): NO